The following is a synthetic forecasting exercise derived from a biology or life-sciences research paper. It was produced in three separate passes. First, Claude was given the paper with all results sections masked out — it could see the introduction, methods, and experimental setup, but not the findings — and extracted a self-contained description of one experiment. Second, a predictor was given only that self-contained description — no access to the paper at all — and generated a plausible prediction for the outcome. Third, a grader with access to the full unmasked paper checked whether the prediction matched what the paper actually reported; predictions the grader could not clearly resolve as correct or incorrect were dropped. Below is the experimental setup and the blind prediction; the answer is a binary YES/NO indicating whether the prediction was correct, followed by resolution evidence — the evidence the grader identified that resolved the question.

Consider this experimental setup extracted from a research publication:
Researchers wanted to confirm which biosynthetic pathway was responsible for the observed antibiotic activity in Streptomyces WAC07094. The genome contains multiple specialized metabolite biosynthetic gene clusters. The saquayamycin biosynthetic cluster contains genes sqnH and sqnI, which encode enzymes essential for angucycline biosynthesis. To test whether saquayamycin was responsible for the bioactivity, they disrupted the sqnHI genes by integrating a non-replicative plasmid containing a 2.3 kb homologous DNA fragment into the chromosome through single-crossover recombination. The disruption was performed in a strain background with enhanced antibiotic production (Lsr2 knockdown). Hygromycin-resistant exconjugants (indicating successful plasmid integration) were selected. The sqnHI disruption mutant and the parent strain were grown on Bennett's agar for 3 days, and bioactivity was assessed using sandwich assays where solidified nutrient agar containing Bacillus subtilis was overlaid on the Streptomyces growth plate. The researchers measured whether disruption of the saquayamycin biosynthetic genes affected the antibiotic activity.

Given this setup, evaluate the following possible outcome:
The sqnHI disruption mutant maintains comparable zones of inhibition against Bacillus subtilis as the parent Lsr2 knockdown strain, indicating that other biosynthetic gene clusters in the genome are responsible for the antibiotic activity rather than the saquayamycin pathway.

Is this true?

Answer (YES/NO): NO